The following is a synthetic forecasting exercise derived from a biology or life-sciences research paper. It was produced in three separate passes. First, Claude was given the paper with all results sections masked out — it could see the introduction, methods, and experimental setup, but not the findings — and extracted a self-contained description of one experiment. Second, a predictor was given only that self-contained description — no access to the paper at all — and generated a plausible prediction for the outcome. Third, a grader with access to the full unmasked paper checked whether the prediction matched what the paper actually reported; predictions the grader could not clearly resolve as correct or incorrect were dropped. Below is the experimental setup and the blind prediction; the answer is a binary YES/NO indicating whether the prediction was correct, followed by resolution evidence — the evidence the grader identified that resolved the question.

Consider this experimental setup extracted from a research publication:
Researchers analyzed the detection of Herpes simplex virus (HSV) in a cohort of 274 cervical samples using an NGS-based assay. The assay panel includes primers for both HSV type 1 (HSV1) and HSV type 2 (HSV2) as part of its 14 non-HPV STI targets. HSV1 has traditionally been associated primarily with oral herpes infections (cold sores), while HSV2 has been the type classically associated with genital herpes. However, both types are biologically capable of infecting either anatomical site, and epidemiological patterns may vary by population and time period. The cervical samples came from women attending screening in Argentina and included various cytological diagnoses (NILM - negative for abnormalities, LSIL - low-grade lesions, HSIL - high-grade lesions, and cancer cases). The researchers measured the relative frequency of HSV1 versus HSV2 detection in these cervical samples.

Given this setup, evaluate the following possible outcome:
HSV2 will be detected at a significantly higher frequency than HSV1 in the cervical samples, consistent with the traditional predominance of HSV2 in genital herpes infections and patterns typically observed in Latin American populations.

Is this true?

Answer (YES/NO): YES